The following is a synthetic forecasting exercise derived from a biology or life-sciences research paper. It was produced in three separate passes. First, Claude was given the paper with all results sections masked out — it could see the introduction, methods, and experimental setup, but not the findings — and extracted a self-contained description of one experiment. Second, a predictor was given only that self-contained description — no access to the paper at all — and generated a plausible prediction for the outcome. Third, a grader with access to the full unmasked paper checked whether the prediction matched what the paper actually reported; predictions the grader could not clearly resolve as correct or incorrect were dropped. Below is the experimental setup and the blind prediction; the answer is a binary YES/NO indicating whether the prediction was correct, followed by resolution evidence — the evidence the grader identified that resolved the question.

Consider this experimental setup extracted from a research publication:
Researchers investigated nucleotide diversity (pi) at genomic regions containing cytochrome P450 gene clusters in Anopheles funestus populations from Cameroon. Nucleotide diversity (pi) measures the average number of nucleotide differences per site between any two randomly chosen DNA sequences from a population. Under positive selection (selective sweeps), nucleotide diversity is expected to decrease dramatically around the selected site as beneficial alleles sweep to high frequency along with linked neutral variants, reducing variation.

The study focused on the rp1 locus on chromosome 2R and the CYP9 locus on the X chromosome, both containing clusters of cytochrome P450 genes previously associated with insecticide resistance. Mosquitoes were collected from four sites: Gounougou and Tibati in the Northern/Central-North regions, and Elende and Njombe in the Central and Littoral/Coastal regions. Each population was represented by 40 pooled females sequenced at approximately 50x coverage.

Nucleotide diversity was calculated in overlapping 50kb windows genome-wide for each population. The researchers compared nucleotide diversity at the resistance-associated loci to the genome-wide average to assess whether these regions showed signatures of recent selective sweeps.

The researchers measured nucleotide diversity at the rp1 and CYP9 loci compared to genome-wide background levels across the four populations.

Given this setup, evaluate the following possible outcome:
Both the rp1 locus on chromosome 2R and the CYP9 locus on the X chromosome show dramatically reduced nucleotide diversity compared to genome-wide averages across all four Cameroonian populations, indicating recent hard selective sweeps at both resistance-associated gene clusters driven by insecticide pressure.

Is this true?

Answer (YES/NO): NO